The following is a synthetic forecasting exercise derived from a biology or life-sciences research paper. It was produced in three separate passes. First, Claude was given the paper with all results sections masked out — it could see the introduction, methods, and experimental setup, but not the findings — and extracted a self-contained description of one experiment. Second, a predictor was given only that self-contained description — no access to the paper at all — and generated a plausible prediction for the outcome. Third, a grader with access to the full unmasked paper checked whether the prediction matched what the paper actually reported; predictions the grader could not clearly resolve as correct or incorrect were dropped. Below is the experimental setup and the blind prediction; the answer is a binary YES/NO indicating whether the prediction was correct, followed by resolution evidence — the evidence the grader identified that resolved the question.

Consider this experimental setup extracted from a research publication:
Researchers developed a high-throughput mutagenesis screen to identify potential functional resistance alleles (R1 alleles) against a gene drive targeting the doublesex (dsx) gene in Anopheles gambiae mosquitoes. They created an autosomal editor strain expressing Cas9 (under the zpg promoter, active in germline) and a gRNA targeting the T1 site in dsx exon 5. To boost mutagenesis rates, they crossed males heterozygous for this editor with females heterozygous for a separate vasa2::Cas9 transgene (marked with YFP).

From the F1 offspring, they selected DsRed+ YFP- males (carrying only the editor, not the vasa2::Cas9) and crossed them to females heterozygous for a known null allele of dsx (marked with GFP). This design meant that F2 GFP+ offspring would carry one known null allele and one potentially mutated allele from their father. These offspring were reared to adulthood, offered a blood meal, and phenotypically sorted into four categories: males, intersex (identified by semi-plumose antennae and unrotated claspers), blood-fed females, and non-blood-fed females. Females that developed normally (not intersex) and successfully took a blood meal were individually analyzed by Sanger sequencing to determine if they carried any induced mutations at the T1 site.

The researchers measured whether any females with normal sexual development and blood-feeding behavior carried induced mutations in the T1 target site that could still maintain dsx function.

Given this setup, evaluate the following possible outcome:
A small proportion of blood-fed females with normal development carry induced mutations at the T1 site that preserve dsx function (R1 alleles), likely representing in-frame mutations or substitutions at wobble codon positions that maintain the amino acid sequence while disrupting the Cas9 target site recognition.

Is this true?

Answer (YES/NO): NO